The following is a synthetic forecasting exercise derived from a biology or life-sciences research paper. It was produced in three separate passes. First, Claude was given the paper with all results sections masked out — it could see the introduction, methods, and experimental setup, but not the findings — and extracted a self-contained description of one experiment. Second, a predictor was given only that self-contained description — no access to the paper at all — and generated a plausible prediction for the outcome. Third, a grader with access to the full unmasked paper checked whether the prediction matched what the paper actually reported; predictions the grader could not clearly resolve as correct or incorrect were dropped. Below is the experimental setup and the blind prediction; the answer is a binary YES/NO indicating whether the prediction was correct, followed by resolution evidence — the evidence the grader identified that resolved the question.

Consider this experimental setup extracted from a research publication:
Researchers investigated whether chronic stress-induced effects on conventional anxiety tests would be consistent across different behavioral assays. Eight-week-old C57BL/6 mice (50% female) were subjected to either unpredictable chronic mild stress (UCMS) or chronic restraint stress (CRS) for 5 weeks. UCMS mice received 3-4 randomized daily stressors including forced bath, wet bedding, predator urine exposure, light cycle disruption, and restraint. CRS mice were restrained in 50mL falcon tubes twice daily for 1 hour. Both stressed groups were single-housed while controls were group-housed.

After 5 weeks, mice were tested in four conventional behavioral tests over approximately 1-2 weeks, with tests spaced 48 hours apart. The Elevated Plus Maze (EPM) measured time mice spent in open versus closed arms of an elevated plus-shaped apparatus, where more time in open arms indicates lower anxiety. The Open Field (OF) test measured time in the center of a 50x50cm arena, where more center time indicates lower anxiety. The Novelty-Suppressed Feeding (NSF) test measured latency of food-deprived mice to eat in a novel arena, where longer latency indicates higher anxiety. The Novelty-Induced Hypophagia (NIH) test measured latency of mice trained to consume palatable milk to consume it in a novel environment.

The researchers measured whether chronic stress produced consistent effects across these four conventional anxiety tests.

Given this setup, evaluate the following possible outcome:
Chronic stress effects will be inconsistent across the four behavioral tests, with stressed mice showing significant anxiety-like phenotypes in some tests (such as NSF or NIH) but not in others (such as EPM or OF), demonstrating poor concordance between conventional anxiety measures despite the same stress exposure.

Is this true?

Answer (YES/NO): YES